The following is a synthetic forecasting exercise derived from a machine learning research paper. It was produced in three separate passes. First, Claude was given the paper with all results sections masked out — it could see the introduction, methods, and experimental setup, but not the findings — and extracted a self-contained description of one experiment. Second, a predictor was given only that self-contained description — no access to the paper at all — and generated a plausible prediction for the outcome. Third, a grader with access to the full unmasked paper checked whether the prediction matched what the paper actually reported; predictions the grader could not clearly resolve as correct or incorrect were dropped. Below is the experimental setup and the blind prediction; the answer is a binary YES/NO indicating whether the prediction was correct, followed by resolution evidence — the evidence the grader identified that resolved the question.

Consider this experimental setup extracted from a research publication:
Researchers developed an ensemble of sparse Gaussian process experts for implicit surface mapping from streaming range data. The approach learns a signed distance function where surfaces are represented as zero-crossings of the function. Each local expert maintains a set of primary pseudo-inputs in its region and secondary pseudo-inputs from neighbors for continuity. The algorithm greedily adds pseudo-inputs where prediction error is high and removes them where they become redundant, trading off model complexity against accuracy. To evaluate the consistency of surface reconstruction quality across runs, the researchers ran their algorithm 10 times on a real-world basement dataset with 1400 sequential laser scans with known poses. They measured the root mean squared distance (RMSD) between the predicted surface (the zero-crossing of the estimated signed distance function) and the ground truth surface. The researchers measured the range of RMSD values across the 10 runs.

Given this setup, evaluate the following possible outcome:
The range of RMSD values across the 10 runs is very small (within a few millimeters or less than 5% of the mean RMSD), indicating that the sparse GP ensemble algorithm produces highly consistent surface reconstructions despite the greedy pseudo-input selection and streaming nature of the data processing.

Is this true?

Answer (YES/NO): NO